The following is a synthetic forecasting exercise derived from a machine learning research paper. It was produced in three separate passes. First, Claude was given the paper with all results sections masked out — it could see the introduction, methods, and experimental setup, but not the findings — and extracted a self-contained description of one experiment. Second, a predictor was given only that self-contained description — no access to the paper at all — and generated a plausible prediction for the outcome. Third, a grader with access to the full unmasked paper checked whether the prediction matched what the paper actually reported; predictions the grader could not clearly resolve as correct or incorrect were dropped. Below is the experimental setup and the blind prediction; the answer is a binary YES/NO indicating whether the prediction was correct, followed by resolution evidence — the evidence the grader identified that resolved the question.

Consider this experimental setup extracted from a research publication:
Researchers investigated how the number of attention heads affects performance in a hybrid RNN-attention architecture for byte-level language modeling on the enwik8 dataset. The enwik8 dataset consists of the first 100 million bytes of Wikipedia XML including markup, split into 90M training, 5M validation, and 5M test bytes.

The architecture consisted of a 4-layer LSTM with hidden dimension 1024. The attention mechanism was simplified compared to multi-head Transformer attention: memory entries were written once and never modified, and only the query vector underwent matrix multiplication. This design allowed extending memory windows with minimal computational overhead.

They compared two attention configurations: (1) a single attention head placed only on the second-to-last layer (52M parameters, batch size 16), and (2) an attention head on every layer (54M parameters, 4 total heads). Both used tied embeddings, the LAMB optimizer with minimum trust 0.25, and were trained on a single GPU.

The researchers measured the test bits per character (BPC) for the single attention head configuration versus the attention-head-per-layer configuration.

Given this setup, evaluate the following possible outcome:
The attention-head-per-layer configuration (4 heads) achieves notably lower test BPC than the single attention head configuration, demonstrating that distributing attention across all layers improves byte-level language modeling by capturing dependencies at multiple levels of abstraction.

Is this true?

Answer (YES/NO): NO